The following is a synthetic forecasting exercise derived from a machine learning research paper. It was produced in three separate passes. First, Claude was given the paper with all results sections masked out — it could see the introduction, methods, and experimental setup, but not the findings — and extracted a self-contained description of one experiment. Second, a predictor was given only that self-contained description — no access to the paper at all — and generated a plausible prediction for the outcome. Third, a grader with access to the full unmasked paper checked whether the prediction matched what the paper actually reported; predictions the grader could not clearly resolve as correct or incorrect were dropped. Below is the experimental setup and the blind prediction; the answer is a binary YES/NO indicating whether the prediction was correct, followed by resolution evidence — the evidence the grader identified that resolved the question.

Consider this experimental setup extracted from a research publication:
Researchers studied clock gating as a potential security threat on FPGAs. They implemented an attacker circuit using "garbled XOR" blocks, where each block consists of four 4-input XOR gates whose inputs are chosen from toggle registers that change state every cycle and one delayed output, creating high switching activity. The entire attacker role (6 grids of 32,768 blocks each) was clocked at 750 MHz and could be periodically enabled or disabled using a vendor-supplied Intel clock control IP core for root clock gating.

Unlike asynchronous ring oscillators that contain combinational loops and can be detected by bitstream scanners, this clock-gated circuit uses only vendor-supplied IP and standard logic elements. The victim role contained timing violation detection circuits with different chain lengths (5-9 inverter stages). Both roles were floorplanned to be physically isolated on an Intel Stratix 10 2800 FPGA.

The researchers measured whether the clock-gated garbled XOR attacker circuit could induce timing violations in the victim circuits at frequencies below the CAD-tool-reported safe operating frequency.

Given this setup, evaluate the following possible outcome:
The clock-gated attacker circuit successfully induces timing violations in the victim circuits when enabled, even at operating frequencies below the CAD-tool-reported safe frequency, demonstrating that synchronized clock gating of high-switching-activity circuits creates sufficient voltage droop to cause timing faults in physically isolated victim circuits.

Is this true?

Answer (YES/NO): YES